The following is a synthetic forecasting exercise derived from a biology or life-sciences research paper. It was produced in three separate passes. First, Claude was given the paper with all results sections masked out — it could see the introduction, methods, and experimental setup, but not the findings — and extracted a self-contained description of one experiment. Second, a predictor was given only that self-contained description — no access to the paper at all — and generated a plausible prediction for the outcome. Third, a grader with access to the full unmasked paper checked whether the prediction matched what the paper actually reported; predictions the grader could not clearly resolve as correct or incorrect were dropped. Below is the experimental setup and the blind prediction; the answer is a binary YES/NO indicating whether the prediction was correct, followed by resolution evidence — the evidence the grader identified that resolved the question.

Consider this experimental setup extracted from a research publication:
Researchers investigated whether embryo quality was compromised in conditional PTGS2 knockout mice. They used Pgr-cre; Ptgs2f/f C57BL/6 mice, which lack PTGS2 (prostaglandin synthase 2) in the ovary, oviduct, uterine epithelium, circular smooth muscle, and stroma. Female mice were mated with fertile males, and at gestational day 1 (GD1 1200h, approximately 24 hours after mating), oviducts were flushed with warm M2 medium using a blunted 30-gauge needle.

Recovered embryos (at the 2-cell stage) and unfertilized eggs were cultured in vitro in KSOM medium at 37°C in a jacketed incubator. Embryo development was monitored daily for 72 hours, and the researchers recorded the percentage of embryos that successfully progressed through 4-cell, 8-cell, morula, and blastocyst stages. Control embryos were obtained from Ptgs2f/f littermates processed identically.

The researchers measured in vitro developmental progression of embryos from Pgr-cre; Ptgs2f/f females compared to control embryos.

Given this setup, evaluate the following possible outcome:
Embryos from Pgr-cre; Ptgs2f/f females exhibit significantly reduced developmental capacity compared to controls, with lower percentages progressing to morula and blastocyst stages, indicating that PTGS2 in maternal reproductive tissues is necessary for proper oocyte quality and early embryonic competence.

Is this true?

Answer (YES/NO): NO